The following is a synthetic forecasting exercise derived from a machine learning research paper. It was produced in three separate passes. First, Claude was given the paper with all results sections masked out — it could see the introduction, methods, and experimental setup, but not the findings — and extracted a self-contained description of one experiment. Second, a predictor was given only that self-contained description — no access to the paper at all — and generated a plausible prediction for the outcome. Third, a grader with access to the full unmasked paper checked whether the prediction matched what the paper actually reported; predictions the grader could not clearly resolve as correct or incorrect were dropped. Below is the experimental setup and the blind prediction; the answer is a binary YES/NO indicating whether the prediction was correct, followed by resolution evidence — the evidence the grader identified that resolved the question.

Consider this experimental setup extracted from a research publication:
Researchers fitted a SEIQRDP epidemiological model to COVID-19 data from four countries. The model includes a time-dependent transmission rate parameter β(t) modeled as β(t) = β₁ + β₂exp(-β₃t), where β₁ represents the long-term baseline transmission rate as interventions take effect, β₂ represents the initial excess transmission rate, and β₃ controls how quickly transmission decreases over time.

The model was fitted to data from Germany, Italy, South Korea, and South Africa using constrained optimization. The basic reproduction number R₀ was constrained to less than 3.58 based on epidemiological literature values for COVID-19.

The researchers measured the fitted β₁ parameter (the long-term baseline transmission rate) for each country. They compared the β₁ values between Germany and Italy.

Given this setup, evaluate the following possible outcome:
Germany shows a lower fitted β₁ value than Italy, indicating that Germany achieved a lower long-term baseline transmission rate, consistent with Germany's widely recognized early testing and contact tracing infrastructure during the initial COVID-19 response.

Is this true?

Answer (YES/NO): YES